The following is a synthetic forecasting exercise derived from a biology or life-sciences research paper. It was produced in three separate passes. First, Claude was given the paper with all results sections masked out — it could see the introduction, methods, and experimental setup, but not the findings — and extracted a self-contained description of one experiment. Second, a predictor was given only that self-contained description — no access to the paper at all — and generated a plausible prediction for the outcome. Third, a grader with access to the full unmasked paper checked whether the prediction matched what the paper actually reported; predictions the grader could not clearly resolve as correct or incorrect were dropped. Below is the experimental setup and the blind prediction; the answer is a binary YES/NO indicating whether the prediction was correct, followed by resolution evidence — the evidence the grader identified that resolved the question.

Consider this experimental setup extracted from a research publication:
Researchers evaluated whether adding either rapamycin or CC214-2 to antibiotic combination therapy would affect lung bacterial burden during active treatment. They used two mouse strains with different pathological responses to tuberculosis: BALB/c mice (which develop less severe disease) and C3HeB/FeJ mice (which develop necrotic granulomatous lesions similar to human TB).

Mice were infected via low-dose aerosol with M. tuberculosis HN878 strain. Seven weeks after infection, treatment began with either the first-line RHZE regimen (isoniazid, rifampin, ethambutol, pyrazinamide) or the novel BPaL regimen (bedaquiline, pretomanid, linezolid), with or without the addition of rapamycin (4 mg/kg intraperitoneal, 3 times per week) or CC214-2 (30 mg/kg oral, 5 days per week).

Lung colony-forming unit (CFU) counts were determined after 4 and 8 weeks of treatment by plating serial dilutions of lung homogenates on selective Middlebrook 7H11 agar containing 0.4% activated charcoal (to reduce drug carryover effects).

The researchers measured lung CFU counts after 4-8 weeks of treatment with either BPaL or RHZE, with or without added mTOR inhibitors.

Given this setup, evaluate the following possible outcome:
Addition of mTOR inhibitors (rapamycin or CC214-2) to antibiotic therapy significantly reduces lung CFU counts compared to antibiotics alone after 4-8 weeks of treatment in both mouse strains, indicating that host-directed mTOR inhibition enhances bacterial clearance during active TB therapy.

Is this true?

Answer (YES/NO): NO